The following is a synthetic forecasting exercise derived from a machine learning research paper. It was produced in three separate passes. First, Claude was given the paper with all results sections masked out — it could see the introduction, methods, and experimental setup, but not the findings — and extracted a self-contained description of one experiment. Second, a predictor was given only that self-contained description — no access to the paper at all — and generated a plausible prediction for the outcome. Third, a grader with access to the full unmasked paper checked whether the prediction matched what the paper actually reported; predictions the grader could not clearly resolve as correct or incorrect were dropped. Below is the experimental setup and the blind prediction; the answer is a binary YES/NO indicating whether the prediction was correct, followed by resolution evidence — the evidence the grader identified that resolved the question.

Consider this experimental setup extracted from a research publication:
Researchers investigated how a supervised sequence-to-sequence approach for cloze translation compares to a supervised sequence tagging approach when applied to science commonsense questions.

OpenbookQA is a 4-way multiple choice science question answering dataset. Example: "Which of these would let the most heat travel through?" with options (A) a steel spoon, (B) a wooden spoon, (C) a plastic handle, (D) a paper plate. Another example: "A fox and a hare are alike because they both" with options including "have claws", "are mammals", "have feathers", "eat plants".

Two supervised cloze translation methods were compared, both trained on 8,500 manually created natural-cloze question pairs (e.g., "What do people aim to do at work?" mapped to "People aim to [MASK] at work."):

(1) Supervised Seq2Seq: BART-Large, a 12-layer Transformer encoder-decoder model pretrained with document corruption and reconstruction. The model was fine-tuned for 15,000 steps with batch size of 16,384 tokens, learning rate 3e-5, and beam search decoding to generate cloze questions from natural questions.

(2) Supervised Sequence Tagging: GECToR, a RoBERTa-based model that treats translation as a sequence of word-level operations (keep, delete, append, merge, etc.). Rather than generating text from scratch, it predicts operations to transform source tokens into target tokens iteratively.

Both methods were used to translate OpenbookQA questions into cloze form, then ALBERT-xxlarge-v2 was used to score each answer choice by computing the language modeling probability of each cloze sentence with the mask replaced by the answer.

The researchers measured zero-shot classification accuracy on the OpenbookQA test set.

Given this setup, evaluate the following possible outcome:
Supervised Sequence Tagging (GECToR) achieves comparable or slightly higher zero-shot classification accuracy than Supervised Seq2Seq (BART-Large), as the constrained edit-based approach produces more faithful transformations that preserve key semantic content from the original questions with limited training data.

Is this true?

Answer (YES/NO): NO